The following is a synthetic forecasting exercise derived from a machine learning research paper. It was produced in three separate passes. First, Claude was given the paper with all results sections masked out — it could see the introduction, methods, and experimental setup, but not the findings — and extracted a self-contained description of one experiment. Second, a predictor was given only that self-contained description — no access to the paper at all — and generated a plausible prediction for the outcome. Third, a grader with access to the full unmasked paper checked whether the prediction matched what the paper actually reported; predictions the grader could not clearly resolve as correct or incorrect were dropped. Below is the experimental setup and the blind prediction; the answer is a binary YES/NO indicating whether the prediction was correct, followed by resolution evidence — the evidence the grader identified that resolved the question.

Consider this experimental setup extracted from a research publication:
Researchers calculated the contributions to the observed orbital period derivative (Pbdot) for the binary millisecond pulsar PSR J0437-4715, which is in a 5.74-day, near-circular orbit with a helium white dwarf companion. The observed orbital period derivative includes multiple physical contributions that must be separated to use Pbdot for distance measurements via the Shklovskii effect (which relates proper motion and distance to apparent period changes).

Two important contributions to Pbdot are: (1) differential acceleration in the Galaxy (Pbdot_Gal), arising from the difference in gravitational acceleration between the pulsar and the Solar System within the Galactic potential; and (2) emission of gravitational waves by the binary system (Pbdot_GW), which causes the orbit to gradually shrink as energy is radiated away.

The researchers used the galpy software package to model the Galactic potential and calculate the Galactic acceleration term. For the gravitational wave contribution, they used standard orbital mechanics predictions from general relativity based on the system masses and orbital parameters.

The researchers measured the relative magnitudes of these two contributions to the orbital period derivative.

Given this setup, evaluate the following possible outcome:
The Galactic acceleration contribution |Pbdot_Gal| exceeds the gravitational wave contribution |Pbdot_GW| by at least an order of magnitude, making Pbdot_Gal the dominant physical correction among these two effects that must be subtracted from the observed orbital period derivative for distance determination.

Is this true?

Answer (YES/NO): YES